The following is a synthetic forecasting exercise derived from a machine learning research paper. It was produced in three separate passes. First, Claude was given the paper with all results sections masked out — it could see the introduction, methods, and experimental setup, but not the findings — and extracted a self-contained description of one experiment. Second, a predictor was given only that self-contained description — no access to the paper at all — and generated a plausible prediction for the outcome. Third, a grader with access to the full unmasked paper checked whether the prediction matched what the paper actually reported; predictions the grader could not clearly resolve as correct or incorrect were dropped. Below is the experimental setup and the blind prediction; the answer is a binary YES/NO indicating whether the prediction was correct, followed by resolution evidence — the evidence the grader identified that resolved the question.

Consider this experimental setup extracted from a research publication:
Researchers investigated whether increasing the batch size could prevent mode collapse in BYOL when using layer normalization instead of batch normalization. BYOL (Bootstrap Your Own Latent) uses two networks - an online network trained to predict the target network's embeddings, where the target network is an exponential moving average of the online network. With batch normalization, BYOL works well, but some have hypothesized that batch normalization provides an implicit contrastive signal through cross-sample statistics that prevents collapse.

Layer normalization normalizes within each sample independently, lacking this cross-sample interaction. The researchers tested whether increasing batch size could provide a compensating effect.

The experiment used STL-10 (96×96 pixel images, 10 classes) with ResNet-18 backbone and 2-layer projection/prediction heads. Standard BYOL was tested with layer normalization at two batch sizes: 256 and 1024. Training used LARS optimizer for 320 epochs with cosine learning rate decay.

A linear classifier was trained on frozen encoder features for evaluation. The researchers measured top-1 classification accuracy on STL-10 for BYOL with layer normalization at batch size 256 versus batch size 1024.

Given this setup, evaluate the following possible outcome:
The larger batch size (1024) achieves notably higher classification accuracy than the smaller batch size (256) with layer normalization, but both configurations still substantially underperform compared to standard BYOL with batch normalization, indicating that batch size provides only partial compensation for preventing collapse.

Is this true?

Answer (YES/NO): NO